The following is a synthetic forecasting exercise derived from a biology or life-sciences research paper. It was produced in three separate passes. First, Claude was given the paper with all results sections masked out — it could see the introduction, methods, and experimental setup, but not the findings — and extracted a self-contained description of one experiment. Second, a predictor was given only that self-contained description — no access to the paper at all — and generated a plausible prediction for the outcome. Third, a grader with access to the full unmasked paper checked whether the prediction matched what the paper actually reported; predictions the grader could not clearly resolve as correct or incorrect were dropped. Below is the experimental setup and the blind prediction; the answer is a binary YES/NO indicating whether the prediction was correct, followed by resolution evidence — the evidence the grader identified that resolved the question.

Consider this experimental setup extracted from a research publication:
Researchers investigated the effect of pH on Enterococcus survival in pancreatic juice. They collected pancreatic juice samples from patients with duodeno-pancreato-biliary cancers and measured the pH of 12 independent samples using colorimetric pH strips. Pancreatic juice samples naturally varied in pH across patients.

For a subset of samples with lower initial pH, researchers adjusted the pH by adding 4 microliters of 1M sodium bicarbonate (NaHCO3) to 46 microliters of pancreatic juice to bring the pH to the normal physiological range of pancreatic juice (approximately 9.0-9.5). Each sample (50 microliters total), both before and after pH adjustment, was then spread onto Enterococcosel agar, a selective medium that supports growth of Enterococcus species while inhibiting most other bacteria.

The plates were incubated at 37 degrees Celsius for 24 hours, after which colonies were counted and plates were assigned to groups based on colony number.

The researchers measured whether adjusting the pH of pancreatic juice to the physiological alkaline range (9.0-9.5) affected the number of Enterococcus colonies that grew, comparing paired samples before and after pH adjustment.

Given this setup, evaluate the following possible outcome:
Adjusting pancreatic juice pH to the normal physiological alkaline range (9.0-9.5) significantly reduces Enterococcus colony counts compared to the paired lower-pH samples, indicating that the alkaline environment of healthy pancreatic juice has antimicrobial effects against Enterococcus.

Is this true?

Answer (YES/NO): YES